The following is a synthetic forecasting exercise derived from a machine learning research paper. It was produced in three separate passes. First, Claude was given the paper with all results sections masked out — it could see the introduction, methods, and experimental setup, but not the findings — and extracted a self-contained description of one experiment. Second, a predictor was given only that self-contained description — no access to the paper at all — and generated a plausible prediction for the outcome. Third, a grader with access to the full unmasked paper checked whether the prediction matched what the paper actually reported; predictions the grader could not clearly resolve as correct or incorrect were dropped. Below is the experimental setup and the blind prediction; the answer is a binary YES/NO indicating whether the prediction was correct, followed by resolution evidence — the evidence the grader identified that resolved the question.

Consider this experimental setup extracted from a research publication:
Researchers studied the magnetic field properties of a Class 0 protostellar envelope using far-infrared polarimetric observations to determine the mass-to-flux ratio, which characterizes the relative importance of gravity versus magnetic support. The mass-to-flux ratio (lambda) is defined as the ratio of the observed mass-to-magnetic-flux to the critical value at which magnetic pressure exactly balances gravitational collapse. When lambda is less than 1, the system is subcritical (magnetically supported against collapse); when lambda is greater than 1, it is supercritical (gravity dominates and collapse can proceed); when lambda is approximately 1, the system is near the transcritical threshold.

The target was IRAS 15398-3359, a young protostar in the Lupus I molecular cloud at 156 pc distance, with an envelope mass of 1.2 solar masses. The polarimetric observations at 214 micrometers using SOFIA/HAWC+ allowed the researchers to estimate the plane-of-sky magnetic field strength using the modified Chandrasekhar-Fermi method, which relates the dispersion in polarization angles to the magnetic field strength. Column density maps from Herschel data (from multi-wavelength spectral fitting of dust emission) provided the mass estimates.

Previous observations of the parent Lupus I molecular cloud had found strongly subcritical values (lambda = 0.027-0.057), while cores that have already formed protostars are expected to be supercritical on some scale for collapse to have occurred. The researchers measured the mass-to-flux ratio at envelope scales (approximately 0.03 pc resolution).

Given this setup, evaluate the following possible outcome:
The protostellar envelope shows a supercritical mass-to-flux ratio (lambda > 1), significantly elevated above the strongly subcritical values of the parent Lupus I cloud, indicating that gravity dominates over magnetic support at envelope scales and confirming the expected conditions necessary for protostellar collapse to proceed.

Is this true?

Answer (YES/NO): NO